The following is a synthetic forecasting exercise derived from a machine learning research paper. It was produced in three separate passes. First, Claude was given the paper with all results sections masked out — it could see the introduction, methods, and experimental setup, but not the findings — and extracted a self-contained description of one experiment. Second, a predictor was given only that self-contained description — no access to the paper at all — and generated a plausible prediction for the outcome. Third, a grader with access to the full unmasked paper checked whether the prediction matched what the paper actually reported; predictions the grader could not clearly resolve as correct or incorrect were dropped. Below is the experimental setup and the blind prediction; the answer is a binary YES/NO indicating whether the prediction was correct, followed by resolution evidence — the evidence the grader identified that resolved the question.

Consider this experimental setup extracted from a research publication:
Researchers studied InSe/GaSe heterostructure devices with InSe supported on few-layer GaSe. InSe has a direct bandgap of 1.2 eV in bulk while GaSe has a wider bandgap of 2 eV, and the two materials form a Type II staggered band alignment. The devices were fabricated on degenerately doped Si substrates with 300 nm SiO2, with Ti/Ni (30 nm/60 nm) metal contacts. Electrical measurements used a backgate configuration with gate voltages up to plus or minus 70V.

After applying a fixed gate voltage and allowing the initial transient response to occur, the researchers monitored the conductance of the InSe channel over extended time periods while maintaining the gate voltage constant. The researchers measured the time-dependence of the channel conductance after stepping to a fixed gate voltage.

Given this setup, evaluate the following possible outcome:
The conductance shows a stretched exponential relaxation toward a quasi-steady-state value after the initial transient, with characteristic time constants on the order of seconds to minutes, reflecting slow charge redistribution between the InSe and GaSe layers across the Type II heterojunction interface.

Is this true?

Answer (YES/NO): NO